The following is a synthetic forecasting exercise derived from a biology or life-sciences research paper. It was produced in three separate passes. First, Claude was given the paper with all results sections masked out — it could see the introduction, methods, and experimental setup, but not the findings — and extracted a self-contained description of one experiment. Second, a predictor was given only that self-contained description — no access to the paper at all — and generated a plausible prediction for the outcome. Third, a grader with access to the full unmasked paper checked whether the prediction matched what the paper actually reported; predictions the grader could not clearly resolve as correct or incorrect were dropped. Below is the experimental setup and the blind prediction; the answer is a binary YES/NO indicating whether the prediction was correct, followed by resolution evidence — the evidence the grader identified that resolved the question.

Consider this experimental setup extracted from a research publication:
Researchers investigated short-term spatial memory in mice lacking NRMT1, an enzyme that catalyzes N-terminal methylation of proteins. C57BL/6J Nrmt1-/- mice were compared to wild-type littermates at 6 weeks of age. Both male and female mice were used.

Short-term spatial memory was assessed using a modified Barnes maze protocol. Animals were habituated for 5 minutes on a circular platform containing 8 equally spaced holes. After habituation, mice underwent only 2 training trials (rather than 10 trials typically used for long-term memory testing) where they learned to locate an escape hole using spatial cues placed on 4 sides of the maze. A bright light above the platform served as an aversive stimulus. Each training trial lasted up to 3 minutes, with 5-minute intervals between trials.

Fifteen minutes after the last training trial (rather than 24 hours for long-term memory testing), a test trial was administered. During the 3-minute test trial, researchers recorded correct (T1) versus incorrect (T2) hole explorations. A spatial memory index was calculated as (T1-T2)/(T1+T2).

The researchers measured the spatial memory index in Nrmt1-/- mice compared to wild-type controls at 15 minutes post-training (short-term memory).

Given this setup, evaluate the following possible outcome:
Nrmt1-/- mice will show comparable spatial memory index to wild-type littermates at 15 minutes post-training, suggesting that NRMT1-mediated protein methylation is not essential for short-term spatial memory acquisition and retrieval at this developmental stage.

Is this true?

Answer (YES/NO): NO